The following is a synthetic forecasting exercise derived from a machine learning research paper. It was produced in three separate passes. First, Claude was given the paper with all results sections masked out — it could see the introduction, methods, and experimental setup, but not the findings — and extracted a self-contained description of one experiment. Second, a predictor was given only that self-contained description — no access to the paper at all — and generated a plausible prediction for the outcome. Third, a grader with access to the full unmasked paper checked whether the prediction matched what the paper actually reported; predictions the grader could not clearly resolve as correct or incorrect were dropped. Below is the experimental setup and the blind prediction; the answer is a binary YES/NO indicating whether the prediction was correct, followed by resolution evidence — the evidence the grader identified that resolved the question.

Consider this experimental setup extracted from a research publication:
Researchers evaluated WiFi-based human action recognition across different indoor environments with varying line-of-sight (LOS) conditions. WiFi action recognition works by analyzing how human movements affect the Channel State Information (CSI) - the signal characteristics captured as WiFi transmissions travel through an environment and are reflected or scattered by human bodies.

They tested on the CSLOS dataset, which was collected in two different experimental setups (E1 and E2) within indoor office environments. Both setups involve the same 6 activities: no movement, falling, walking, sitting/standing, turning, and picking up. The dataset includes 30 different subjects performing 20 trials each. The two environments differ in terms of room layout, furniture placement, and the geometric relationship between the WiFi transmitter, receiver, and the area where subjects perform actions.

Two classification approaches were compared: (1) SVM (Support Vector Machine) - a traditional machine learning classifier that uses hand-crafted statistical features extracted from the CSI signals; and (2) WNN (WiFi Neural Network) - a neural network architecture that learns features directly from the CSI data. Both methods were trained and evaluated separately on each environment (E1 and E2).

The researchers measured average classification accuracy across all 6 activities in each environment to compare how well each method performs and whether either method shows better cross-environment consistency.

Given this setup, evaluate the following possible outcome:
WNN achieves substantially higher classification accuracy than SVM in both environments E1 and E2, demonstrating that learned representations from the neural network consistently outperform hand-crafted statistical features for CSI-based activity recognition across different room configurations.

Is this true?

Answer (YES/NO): NO